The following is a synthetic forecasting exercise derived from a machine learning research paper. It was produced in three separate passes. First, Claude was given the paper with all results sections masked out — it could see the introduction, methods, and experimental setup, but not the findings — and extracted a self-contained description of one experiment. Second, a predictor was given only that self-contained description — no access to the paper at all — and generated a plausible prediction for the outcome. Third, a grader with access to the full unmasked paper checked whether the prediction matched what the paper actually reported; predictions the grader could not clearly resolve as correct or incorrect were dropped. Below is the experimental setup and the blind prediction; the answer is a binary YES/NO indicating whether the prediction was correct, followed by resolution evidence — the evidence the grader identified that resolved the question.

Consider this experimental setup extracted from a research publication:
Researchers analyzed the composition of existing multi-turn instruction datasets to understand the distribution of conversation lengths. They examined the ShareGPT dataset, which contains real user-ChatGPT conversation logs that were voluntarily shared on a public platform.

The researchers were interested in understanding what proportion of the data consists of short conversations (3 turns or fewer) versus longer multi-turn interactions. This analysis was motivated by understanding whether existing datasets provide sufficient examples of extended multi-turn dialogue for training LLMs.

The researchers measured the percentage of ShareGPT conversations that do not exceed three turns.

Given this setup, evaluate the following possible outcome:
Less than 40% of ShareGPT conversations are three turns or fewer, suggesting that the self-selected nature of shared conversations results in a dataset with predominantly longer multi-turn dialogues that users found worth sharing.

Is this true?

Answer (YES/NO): NO